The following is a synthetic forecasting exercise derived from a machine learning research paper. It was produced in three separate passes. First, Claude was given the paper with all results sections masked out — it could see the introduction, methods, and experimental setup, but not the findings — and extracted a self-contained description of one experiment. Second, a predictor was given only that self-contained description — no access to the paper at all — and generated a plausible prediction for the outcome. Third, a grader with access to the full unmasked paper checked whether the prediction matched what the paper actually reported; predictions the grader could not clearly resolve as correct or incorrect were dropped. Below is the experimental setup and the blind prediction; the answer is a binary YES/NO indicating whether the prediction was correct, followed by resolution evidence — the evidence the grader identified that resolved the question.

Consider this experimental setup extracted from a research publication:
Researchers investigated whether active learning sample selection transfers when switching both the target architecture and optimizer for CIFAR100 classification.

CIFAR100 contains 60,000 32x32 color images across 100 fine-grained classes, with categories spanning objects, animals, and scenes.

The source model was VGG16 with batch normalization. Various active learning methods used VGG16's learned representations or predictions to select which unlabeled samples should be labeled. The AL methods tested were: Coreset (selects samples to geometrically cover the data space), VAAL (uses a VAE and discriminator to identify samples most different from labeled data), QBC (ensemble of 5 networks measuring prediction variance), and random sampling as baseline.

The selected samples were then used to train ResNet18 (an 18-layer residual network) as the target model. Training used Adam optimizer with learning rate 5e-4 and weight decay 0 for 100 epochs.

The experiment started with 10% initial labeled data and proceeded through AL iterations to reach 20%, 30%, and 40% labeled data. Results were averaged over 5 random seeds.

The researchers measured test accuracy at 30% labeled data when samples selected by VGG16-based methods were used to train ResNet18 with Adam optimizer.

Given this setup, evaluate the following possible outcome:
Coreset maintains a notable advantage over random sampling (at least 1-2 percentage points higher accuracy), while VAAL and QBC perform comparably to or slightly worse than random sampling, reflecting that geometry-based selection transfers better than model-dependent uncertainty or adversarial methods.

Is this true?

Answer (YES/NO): NO